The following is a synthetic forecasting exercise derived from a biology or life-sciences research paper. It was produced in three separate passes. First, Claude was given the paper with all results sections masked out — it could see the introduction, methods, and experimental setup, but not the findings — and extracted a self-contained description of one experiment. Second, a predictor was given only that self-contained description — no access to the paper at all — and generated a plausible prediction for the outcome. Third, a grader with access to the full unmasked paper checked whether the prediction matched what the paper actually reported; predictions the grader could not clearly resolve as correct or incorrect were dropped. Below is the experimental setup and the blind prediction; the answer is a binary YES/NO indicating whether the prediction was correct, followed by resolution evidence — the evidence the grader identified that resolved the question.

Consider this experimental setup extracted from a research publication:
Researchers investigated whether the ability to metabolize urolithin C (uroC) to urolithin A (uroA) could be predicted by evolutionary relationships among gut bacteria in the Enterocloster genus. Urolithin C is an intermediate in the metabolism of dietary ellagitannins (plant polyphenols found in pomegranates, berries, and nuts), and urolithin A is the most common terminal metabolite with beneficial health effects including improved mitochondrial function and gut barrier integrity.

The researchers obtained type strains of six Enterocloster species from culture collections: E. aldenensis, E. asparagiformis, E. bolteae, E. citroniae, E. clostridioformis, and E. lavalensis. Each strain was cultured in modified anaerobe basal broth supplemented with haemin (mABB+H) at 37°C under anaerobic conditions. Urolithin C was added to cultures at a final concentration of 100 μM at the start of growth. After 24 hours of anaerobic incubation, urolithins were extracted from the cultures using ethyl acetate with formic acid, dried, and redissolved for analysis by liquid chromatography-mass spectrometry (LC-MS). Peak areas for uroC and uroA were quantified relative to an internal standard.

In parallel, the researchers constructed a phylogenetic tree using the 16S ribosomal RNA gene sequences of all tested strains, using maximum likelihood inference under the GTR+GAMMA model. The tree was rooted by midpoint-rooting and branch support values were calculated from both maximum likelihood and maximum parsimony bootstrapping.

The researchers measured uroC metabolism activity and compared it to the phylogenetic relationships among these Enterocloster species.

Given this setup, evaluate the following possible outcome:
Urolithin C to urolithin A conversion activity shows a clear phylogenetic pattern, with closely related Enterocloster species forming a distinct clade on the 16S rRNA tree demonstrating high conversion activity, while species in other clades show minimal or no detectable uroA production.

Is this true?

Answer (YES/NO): NO